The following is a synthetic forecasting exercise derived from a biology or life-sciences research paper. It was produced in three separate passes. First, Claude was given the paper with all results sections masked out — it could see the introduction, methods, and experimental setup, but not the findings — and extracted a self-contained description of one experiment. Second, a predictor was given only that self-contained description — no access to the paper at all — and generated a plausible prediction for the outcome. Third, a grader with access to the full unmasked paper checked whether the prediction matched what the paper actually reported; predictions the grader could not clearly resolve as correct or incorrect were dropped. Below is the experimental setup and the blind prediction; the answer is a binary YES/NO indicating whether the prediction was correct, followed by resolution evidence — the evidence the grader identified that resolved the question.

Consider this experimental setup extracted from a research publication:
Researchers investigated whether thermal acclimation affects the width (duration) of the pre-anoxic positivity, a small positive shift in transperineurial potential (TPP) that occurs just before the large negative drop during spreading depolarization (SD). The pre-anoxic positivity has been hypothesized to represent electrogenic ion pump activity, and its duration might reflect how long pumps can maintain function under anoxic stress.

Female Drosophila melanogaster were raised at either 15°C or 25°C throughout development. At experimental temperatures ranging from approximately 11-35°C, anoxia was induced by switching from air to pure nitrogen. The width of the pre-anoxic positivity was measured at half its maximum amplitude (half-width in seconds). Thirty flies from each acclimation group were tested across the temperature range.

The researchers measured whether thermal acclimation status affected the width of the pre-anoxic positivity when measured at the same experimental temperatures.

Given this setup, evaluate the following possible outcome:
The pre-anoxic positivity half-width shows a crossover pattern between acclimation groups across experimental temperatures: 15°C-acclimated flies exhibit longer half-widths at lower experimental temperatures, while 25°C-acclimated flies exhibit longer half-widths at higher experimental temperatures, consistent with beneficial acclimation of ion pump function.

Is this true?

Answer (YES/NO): NO